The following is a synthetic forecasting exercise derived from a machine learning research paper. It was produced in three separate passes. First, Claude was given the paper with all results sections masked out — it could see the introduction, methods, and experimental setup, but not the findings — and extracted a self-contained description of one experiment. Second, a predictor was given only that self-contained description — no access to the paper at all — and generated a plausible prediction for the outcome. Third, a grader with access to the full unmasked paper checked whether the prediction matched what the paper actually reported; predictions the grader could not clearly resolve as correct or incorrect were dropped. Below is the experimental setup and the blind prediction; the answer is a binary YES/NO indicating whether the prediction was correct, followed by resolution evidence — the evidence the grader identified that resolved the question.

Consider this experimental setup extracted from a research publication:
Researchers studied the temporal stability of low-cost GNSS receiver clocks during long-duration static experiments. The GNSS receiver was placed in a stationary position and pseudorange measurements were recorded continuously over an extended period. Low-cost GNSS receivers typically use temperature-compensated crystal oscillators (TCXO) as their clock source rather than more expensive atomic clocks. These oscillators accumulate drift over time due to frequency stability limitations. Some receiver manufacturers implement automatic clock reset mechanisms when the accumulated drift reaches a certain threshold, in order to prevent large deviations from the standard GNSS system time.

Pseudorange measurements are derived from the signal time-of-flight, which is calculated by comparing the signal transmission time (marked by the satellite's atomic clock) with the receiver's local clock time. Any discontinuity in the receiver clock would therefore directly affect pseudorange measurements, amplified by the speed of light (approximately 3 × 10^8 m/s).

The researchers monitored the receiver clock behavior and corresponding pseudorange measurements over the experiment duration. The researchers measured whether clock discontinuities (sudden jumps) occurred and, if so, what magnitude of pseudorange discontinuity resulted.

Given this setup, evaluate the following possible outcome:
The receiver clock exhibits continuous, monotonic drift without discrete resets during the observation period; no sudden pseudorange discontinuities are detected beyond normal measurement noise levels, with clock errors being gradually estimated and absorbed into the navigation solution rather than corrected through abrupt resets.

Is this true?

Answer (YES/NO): NO